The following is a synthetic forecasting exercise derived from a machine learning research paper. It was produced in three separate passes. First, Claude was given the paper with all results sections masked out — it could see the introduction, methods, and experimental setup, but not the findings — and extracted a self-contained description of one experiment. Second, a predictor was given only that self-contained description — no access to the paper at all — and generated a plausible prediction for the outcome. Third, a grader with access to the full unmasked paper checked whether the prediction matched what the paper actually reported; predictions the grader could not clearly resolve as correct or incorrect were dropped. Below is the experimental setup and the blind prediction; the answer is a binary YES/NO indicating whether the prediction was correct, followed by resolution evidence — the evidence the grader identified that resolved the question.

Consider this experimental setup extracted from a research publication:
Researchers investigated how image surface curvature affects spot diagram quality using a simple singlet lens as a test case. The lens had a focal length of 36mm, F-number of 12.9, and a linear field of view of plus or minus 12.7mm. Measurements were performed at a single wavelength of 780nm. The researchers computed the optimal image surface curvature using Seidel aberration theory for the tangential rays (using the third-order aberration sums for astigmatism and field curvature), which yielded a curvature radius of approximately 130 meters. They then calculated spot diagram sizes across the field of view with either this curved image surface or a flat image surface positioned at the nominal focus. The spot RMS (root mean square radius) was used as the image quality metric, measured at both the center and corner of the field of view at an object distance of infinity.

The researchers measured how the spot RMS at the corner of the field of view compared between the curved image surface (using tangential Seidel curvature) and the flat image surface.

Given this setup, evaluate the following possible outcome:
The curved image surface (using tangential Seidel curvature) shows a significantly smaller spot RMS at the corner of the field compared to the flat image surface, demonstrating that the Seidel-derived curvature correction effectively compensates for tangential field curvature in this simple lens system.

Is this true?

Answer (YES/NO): YES